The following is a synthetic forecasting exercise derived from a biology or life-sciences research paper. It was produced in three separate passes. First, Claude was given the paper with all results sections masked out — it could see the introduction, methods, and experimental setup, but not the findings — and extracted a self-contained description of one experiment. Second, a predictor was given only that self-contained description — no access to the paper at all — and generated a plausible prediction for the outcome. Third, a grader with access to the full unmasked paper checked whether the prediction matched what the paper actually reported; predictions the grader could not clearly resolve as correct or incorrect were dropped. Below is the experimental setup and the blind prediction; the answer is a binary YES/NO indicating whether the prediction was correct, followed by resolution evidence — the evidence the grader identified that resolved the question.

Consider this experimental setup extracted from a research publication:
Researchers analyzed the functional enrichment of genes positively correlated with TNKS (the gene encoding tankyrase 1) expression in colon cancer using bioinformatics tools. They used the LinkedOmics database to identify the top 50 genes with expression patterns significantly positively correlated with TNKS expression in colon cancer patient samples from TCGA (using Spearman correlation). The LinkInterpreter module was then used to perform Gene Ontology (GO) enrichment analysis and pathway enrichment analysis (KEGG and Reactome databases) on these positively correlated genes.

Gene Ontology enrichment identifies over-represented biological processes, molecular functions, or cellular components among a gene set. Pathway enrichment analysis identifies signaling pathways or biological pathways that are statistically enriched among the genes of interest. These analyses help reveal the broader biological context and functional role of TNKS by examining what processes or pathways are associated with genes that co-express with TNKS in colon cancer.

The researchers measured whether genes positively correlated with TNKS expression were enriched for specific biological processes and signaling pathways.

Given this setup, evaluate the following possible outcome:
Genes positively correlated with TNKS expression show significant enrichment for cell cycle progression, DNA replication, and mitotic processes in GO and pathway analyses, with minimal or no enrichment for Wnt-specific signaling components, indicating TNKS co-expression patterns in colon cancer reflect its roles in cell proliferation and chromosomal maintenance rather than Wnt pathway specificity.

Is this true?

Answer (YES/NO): NO